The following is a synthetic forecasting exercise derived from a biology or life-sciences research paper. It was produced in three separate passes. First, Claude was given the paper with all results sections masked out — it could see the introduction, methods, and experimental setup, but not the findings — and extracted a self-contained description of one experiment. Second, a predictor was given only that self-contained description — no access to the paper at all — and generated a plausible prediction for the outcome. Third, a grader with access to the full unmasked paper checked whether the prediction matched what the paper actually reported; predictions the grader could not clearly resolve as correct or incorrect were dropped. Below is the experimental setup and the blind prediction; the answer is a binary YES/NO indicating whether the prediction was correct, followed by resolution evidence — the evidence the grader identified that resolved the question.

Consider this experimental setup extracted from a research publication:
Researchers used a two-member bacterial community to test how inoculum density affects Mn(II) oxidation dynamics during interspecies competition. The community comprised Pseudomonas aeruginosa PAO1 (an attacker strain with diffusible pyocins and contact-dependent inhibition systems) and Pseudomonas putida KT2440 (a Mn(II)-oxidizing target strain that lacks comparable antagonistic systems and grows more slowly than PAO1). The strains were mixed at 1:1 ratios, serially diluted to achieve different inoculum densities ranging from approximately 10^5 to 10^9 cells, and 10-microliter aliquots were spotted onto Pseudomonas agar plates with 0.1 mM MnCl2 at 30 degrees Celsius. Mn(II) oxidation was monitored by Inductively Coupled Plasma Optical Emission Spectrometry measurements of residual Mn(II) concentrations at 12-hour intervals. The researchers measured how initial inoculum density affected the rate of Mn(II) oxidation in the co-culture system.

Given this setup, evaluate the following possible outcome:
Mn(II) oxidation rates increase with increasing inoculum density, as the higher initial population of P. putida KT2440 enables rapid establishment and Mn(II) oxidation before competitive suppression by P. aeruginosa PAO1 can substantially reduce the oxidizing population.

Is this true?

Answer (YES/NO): NO